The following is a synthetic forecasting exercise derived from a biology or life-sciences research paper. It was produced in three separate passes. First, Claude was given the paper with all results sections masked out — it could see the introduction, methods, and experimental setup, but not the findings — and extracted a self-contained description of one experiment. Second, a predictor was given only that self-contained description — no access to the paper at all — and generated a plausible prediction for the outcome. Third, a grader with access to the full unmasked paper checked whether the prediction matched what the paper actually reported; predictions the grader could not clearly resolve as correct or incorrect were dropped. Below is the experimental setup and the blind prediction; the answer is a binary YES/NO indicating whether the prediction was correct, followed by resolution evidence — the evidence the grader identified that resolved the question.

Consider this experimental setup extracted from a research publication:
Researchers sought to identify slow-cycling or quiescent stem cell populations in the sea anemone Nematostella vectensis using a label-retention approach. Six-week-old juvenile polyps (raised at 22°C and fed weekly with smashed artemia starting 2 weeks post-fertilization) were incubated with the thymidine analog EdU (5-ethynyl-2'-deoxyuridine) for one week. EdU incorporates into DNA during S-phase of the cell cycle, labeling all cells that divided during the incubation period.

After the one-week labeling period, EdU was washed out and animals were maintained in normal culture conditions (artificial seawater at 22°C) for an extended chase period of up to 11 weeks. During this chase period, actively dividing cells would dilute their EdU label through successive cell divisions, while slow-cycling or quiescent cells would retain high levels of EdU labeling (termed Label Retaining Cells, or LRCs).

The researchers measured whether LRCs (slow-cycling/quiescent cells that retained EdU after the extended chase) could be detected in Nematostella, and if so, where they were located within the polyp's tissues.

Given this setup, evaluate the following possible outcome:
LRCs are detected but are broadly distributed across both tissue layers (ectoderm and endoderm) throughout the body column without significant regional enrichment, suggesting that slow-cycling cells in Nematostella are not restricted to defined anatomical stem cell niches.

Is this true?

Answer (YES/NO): NO